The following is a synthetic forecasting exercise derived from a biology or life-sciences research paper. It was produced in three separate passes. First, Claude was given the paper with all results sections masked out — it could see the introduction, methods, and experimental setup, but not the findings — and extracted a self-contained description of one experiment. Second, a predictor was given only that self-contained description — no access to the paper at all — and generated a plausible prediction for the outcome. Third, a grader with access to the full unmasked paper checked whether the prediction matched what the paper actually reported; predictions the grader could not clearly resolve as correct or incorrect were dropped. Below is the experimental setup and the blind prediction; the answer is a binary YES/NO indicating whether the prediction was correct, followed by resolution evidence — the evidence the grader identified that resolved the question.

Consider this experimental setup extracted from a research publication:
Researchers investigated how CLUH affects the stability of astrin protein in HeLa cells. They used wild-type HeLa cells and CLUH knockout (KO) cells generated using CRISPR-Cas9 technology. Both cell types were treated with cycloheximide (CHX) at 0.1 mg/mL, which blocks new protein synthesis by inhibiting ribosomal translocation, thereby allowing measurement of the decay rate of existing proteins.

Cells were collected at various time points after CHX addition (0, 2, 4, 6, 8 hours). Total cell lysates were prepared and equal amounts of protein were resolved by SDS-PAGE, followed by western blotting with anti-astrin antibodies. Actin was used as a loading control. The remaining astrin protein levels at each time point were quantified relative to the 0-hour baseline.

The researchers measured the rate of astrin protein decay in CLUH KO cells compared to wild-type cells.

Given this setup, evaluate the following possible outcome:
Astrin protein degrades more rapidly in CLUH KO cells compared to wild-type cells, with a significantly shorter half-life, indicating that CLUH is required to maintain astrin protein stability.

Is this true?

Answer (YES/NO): YES